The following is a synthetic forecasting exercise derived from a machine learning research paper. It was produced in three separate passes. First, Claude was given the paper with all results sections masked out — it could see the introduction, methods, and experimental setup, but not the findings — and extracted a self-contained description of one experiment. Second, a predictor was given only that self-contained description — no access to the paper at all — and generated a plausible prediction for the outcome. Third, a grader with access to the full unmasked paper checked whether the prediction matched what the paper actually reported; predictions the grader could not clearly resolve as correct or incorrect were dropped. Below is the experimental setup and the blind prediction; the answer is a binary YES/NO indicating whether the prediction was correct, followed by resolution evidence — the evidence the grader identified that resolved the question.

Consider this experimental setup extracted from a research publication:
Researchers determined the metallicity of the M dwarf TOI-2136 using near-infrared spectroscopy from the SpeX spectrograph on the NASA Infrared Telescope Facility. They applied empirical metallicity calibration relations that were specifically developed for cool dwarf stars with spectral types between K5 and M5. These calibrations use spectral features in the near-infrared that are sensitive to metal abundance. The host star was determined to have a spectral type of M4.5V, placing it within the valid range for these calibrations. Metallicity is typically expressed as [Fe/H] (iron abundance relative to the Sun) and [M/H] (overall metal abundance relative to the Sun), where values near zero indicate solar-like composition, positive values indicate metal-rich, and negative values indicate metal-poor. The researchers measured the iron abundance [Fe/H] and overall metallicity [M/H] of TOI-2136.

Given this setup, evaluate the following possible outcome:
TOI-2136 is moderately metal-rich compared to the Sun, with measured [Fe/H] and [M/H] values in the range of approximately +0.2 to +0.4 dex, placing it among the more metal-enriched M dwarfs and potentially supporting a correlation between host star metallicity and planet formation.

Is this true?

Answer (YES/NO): NO